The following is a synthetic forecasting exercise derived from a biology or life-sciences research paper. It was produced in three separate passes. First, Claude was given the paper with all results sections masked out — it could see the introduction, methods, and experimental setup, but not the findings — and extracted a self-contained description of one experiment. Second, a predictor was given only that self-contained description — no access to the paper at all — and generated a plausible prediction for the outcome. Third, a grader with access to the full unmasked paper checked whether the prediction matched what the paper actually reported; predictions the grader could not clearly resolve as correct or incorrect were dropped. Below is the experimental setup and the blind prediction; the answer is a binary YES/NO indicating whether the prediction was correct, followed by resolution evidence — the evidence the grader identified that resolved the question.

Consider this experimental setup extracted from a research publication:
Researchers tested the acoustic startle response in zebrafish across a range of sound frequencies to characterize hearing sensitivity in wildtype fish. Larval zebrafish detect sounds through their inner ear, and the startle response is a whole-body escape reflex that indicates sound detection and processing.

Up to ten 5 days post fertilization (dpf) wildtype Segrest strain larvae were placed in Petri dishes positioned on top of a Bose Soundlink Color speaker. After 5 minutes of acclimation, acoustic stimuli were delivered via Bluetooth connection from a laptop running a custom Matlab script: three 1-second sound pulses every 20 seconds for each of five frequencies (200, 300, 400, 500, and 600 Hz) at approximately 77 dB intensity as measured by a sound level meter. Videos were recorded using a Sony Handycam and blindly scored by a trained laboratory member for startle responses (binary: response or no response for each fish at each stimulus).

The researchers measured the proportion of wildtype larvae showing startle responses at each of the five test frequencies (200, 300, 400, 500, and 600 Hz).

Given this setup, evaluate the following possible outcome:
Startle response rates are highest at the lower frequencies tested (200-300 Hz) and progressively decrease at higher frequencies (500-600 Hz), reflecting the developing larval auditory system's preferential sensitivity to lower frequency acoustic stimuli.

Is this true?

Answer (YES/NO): NO